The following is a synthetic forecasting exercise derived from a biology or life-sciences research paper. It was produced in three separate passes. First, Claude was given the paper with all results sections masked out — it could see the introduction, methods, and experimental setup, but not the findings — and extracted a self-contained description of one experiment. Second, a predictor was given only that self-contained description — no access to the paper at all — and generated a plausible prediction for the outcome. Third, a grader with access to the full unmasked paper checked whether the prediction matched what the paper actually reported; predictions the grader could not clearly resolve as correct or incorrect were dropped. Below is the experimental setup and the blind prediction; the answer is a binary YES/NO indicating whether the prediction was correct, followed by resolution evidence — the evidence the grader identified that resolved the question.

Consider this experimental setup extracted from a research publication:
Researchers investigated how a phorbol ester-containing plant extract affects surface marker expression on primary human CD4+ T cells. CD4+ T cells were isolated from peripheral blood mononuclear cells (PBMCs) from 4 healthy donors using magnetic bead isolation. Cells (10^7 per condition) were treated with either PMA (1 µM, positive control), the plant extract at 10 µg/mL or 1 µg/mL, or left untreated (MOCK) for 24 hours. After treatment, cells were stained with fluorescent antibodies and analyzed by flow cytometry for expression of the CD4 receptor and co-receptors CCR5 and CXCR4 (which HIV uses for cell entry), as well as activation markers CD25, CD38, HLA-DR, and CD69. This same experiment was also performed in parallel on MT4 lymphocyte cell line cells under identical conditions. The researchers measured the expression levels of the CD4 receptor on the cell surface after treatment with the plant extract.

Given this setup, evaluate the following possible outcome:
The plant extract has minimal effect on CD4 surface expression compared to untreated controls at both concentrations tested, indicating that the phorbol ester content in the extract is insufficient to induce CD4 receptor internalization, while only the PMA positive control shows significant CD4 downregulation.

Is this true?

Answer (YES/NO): NO